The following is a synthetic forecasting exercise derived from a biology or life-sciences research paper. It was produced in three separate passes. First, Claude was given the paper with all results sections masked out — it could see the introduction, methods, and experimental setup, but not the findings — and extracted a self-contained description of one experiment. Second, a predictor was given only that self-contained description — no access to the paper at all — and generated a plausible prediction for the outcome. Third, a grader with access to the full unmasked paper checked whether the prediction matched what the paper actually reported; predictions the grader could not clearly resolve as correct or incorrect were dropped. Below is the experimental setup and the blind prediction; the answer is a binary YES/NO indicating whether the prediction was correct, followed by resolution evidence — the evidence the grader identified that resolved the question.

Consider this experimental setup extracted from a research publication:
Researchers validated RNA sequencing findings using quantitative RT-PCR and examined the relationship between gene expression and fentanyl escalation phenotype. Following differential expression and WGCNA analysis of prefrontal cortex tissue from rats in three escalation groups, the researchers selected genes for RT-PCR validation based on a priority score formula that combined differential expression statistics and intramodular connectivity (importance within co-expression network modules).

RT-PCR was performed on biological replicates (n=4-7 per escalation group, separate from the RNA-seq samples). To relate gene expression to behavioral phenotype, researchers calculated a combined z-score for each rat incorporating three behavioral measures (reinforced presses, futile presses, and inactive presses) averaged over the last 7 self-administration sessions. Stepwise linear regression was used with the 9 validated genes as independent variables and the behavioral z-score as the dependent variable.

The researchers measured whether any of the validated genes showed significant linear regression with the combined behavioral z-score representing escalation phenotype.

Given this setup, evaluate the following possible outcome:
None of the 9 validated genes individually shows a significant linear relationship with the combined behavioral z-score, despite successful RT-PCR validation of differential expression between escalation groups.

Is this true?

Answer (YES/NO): NO